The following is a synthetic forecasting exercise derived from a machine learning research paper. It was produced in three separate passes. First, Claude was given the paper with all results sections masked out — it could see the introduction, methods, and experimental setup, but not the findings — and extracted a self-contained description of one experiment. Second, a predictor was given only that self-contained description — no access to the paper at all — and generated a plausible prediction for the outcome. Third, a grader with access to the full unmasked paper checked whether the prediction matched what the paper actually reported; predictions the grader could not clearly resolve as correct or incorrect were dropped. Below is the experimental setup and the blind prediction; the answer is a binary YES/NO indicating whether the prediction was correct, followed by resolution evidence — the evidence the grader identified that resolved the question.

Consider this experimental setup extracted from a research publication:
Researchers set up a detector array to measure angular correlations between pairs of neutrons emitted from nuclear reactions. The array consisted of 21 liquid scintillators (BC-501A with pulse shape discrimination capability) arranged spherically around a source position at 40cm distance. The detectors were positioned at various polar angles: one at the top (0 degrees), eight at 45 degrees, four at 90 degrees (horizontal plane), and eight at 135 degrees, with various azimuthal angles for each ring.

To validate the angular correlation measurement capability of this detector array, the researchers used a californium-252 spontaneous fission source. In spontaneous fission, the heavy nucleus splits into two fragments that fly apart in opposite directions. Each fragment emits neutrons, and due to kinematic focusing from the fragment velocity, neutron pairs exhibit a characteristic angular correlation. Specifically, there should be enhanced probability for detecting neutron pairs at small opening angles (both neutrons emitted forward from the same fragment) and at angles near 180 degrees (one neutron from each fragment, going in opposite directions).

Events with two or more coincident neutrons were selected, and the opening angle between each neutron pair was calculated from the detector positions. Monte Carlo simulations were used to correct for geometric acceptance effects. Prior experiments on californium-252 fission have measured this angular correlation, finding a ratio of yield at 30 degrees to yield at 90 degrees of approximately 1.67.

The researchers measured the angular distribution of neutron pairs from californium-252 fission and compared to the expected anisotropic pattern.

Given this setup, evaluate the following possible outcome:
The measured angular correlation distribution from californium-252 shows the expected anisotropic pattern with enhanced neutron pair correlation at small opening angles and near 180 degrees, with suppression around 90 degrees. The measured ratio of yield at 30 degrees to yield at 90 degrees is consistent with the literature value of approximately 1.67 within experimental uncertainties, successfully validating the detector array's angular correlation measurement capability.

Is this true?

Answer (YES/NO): YES